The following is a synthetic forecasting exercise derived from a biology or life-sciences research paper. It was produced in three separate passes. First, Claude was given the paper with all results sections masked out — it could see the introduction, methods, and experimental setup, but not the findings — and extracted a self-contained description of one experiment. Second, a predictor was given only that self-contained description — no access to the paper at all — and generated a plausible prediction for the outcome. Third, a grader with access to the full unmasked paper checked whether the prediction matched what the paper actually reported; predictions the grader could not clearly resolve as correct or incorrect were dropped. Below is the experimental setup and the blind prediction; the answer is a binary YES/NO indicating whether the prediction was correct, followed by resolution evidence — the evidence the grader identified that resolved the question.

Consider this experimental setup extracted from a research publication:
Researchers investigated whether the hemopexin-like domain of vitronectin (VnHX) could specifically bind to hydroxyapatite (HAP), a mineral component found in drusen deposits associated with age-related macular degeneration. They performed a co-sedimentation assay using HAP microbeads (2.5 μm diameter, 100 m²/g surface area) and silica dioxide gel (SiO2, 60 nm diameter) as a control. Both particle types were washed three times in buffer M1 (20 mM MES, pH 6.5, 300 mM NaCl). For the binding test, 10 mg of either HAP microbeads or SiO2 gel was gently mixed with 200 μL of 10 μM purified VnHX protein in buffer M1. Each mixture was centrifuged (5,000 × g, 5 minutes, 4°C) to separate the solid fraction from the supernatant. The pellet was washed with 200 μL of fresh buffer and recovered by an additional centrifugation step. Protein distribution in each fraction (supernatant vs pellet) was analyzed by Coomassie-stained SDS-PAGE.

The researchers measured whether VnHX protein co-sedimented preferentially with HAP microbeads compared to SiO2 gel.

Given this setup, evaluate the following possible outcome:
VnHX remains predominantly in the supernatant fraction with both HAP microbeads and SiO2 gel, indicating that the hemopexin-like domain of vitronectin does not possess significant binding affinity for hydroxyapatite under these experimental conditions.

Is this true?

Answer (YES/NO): NO